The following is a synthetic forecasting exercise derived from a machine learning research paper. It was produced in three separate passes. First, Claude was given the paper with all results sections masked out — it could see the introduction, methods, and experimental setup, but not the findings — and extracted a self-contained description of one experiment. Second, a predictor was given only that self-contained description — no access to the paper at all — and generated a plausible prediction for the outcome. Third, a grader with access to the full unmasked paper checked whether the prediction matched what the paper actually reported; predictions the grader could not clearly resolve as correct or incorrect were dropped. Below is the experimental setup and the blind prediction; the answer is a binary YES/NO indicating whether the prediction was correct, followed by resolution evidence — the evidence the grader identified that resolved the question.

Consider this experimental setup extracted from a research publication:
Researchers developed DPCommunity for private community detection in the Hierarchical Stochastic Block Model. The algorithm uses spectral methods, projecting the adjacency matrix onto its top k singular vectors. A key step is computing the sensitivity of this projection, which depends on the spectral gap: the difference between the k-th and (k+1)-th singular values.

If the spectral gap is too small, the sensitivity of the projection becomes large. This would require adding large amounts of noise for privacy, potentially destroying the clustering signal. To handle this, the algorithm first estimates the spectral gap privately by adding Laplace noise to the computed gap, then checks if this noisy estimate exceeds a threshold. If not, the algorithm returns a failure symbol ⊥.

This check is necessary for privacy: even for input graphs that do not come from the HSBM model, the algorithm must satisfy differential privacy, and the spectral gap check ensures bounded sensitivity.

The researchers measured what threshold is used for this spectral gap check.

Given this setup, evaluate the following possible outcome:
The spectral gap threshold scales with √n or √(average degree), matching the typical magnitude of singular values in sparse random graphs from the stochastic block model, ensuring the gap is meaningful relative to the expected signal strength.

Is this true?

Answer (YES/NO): NO